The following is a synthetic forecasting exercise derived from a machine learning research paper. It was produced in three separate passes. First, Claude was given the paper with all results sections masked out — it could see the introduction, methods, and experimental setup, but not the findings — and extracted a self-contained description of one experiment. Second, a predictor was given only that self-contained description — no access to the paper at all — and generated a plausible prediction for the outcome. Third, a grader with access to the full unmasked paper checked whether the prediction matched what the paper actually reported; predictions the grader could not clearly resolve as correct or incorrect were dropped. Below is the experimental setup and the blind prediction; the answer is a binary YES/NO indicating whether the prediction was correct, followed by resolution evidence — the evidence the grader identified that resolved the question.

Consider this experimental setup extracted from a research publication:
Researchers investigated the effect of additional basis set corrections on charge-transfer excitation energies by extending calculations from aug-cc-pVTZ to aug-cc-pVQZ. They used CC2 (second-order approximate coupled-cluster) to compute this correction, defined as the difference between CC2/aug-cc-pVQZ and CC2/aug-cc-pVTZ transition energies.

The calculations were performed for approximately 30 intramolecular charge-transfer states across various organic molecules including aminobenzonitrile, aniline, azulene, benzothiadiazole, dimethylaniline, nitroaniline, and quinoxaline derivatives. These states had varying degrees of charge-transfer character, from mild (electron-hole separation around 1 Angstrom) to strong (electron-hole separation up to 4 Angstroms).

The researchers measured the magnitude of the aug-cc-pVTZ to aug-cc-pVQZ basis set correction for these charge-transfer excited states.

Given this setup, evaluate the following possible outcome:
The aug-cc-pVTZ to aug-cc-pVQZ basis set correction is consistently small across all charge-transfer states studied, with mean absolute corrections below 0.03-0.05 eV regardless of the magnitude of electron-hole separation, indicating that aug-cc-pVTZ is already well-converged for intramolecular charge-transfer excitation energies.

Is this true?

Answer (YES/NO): YES